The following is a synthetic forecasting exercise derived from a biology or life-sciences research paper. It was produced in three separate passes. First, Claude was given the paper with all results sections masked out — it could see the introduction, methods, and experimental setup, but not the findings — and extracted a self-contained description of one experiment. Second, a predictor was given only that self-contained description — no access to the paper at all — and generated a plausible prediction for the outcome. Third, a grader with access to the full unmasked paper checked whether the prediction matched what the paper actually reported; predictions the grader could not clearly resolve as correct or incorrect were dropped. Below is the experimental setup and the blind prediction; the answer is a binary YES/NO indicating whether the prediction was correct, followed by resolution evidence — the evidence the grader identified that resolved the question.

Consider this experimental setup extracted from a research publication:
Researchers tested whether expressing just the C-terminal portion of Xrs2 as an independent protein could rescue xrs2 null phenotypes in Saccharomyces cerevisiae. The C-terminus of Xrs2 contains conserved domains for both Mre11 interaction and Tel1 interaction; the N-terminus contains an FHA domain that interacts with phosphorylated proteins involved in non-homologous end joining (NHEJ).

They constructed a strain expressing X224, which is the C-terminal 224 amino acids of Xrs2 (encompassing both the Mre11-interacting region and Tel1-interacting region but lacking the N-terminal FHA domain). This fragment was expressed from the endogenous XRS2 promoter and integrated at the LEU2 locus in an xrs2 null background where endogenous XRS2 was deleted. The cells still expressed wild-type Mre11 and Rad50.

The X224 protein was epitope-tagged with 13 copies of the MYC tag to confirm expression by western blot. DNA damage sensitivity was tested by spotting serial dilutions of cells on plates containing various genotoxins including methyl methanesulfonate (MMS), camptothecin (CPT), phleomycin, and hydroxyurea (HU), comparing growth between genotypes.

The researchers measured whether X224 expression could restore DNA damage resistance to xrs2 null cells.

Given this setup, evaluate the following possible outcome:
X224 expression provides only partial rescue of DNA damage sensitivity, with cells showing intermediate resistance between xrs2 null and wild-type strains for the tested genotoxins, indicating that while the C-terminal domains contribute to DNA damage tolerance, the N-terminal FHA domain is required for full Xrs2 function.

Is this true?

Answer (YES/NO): NO